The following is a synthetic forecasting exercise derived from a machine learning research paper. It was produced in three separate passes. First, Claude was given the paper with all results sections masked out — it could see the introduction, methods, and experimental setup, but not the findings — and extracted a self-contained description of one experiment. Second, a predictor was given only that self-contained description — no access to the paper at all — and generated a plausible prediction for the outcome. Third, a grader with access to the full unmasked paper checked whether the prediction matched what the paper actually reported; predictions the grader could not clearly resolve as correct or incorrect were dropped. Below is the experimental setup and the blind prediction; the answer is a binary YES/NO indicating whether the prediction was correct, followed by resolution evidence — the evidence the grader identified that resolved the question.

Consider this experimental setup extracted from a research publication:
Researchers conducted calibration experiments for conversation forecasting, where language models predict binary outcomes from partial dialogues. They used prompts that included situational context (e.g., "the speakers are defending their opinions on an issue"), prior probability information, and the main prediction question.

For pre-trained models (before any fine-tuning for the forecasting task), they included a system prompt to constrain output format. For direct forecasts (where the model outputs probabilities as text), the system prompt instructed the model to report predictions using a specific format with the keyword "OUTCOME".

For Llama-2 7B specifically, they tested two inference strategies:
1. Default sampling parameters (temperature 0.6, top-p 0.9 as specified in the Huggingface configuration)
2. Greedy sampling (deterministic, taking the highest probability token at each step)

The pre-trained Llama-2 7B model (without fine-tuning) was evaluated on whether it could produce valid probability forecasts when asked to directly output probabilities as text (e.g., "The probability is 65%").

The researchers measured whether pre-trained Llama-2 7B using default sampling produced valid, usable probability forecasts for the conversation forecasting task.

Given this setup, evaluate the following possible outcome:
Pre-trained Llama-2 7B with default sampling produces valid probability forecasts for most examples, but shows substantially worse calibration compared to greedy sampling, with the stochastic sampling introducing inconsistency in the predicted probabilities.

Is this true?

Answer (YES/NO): NO